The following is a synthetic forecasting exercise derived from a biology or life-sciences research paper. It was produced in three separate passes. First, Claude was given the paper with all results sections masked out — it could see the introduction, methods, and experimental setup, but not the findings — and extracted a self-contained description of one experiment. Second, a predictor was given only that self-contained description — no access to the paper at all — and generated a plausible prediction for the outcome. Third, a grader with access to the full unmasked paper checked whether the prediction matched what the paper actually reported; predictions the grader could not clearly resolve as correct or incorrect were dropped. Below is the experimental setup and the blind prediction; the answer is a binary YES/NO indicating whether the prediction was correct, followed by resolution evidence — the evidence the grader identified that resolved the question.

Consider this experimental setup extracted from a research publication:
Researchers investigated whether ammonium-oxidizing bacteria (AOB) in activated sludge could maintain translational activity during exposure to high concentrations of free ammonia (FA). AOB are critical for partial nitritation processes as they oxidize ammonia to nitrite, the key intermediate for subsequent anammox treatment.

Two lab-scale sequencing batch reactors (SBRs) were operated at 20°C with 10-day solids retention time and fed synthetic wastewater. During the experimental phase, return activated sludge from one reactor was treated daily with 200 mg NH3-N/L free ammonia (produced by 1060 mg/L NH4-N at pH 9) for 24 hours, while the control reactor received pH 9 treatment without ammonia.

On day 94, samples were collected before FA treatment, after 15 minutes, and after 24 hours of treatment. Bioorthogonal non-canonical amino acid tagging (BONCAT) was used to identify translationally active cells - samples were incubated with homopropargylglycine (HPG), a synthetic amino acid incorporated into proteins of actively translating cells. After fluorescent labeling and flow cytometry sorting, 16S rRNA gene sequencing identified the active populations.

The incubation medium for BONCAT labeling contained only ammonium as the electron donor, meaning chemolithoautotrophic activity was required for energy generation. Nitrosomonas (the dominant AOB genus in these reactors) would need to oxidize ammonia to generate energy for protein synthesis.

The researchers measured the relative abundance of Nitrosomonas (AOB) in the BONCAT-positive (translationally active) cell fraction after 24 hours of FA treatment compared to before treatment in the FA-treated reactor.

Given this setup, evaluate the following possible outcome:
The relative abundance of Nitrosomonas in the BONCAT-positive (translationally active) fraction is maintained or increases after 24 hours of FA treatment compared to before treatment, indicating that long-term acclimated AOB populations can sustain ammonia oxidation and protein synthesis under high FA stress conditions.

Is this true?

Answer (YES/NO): NO